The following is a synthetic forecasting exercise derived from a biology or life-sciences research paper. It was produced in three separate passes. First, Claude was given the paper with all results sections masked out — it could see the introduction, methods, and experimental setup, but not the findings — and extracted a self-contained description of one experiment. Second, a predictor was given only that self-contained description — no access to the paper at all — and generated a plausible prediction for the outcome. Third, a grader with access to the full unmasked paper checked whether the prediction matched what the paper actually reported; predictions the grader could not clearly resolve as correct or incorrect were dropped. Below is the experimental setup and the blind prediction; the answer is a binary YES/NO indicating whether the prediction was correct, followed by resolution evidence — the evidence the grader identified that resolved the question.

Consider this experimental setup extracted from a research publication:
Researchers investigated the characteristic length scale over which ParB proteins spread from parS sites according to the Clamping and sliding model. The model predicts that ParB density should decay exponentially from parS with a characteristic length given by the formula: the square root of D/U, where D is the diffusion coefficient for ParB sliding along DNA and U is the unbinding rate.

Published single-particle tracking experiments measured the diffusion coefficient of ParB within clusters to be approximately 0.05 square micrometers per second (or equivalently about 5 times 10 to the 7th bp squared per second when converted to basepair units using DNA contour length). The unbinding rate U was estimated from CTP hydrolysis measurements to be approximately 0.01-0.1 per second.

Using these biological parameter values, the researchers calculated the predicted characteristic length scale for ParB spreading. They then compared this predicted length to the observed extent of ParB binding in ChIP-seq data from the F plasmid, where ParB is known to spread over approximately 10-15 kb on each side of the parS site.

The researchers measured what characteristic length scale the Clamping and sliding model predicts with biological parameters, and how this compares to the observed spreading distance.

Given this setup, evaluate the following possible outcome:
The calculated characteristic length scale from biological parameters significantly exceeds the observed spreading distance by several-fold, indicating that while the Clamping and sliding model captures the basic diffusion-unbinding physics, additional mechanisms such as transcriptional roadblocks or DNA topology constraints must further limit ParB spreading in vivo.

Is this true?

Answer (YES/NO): NO